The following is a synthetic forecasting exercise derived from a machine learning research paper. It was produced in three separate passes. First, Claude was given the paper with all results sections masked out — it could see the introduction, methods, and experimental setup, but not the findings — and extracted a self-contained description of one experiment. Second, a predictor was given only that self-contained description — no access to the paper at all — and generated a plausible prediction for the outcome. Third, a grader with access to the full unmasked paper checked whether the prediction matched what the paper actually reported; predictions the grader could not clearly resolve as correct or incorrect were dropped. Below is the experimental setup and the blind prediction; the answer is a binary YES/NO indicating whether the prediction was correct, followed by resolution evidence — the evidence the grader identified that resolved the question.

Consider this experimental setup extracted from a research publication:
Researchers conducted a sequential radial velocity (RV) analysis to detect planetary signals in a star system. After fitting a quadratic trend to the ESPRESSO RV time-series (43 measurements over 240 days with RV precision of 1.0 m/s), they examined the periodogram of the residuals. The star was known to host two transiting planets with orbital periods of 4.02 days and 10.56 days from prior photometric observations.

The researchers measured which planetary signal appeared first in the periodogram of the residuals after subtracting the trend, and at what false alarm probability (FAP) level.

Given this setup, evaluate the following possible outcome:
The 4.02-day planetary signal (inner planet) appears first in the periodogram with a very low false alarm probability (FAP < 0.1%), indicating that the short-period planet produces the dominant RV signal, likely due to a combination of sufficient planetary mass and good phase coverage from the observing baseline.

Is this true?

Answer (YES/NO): NO